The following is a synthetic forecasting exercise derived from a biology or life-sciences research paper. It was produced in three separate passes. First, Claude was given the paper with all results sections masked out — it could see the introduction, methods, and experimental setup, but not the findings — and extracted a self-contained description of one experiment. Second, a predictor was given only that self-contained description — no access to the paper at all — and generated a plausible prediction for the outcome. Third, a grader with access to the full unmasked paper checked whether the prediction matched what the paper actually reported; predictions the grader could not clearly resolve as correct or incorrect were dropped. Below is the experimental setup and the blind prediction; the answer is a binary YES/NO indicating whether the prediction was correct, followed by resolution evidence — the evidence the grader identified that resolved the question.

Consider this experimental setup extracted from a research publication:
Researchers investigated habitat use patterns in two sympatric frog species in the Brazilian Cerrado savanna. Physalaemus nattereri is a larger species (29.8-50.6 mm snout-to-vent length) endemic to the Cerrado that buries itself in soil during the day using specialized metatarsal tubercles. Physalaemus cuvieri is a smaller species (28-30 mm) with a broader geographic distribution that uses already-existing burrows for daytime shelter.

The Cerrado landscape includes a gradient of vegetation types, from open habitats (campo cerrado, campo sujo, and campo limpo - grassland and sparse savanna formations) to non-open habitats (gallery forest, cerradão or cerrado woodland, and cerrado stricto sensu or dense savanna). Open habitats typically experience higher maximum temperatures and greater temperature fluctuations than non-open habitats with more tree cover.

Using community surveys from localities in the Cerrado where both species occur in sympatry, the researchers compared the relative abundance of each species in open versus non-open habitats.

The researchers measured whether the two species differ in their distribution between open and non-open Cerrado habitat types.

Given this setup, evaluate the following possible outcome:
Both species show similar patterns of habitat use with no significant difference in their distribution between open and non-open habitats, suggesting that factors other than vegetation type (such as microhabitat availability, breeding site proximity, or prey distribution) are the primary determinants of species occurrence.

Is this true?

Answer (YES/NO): NO